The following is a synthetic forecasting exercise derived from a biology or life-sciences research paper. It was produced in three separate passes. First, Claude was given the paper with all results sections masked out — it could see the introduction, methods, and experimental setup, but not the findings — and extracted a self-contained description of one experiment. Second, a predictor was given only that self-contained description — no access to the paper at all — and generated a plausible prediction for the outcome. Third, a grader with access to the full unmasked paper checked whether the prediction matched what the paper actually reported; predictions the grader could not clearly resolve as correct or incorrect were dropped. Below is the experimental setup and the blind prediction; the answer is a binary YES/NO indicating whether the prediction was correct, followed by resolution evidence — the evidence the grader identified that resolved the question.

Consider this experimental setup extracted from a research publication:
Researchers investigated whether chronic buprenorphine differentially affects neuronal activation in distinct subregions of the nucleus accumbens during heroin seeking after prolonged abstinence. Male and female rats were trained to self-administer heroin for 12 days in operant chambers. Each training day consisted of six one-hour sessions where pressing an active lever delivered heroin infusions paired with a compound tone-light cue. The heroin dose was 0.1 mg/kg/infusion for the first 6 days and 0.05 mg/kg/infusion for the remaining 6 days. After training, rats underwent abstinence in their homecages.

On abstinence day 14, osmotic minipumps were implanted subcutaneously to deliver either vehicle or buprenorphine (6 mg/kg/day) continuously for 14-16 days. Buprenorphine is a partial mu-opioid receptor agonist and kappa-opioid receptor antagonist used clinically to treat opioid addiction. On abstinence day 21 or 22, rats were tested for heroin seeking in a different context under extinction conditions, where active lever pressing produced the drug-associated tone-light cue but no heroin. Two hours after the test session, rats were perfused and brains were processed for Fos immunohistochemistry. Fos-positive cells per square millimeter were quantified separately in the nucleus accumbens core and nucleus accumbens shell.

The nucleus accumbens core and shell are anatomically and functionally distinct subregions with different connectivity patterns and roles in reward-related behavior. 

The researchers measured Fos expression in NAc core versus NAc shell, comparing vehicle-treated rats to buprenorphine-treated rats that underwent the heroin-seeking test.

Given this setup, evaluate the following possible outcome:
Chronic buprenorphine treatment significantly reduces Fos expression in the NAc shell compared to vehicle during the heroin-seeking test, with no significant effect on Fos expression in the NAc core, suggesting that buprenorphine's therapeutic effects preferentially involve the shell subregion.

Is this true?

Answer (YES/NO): NO